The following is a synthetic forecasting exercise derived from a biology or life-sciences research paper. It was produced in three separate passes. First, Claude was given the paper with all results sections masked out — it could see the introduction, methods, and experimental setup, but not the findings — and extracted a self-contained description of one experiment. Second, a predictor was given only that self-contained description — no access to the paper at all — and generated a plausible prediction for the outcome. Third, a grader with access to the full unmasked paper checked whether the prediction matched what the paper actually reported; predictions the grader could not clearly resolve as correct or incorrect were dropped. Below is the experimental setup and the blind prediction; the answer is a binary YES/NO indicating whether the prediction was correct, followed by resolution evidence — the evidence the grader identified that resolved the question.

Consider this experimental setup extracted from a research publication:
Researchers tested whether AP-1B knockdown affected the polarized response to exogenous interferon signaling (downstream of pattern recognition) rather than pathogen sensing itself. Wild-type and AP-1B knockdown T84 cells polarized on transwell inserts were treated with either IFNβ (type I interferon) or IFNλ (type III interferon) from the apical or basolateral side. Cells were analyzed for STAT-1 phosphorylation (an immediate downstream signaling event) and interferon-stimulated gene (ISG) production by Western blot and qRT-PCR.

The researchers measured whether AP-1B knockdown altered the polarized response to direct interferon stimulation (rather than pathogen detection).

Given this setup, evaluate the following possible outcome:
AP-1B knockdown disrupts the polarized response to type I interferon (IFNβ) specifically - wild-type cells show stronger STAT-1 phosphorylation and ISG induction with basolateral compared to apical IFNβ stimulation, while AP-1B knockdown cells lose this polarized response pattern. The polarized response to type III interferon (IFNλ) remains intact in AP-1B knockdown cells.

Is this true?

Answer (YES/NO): NO